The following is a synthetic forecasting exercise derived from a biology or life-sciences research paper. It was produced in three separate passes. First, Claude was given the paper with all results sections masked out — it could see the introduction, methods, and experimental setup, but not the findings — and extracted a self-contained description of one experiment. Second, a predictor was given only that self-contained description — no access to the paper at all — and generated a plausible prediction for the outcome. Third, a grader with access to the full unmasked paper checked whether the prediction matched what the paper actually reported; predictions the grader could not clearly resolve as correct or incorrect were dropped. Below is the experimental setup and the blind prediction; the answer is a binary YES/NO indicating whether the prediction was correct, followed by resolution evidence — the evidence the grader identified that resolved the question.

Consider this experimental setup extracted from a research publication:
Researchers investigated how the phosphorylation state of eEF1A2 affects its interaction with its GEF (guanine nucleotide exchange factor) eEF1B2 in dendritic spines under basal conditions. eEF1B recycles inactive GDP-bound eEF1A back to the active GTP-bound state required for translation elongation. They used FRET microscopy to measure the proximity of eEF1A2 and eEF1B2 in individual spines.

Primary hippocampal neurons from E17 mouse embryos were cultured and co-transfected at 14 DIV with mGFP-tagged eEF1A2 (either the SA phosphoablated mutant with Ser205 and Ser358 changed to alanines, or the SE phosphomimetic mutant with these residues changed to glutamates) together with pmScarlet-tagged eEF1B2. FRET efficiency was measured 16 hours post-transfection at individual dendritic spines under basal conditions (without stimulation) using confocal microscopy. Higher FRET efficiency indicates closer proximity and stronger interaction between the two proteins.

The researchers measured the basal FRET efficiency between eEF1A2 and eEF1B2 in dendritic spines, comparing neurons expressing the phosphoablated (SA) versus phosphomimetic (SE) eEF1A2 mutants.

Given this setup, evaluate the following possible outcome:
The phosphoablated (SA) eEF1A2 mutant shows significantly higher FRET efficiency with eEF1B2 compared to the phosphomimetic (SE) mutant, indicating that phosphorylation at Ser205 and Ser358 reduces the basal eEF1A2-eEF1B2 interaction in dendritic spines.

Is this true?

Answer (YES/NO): YES